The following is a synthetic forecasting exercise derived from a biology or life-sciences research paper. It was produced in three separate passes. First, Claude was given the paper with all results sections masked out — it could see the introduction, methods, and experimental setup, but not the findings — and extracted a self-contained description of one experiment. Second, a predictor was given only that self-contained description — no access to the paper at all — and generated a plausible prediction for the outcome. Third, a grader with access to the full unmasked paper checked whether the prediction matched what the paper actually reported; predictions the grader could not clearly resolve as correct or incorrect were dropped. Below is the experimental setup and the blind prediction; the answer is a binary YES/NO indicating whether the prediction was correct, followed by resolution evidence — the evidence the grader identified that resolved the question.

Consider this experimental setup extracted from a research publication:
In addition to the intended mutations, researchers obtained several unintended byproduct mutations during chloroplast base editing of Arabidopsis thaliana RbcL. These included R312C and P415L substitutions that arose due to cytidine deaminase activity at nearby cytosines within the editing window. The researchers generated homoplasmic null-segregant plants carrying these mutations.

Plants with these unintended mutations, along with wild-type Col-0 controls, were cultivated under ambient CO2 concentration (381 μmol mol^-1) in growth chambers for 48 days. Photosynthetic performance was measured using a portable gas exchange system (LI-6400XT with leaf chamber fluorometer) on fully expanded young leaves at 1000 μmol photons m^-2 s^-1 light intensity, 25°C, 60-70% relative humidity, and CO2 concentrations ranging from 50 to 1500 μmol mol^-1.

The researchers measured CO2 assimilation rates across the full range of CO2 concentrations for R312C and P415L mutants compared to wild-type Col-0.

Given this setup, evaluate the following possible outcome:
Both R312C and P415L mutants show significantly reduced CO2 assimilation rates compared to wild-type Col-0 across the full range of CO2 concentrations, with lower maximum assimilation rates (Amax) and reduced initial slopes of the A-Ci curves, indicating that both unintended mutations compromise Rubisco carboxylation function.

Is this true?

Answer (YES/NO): YES